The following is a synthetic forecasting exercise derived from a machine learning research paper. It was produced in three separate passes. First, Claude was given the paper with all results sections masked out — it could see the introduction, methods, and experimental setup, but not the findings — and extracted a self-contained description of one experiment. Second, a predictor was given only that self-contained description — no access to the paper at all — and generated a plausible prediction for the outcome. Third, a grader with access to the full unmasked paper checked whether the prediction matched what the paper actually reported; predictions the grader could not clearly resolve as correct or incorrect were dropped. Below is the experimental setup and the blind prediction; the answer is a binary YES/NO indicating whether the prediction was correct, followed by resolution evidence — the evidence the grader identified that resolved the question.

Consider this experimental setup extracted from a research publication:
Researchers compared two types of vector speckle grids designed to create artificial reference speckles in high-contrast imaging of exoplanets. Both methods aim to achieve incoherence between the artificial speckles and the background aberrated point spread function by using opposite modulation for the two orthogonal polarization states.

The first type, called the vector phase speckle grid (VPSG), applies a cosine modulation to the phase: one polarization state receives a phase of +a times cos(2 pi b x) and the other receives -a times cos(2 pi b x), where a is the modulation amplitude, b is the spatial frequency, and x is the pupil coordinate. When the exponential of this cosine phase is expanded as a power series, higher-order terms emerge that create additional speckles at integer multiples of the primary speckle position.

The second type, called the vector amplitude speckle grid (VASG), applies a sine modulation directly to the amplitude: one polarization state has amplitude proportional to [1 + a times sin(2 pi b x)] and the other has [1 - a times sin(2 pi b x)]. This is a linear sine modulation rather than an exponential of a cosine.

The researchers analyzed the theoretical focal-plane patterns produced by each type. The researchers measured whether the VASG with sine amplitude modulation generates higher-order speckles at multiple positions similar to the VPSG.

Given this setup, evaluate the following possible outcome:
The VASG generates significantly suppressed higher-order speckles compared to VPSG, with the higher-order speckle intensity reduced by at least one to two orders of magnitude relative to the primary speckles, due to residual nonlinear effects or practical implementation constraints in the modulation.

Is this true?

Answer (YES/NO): NO